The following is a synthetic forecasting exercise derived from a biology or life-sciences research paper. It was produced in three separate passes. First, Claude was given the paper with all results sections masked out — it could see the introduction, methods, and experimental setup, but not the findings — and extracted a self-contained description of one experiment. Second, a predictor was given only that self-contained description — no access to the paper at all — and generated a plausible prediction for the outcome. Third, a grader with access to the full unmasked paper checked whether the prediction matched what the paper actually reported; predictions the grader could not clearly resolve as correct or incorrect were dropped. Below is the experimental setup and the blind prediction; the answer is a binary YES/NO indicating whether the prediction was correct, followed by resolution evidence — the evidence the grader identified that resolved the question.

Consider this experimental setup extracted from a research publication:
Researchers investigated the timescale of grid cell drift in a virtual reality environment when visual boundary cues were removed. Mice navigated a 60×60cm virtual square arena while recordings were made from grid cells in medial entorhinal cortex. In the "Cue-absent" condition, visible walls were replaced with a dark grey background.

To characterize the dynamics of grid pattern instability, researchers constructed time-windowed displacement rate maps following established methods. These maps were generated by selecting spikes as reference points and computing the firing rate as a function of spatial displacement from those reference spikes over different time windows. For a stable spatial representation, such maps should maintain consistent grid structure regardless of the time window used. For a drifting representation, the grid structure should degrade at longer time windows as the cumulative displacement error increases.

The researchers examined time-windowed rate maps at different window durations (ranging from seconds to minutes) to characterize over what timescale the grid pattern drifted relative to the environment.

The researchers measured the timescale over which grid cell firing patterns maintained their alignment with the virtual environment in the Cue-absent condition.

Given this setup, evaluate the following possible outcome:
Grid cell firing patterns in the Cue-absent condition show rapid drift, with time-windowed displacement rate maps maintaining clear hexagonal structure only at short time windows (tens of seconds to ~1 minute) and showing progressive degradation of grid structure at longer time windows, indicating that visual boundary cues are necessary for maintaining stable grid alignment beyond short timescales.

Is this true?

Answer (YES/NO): NO